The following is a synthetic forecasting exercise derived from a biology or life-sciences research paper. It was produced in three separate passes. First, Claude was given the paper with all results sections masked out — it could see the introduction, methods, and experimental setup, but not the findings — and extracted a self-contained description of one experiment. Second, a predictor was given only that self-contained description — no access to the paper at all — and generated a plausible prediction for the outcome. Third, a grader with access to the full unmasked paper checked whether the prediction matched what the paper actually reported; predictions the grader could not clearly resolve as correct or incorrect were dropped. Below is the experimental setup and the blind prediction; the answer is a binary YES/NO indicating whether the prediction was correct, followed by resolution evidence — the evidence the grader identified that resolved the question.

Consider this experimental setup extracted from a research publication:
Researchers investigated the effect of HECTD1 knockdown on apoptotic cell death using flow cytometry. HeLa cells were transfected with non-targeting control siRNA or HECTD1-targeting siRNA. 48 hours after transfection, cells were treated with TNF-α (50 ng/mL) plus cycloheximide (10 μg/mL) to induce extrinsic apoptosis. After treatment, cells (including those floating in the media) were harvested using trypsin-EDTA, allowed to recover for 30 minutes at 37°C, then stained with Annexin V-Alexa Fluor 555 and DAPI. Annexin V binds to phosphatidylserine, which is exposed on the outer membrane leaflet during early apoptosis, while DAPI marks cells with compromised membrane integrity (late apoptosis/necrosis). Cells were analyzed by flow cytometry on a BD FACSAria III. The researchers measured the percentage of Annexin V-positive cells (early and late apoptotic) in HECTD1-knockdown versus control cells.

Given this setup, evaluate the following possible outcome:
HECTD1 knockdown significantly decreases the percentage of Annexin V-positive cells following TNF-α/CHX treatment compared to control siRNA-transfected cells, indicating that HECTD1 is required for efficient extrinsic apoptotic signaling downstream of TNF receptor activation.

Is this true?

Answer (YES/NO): YES